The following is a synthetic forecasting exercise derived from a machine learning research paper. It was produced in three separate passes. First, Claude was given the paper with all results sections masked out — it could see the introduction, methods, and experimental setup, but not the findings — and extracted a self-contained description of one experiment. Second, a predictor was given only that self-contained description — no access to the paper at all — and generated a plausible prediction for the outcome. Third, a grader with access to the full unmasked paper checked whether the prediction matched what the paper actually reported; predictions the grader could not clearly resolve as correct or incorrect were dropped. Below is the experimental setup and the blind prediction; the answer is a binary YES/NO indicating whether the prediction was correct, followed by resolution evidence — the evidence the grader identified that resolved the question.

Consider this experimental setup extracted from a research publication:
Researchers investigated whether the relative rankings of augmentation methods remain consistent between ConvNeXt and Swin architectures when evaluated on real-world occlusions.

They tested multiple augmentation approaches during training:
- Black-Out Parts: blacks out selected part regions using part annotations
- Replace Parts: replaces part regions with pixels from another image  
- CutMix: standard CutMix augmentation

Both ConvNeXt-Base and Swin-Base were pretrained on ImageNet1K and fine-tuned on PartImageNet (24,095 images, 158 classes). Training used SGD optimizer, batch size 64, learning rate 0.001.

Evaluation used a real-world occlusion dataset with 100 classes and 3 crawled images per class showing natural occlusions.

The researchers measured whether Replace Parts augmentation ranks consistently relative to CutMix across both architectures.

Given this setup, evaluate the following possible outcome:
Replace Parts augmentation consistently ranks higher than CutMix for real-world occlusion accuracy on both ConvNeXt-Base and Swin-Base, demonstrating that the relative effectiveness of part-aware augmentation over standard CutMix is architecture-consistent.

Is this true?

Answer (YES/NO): NO